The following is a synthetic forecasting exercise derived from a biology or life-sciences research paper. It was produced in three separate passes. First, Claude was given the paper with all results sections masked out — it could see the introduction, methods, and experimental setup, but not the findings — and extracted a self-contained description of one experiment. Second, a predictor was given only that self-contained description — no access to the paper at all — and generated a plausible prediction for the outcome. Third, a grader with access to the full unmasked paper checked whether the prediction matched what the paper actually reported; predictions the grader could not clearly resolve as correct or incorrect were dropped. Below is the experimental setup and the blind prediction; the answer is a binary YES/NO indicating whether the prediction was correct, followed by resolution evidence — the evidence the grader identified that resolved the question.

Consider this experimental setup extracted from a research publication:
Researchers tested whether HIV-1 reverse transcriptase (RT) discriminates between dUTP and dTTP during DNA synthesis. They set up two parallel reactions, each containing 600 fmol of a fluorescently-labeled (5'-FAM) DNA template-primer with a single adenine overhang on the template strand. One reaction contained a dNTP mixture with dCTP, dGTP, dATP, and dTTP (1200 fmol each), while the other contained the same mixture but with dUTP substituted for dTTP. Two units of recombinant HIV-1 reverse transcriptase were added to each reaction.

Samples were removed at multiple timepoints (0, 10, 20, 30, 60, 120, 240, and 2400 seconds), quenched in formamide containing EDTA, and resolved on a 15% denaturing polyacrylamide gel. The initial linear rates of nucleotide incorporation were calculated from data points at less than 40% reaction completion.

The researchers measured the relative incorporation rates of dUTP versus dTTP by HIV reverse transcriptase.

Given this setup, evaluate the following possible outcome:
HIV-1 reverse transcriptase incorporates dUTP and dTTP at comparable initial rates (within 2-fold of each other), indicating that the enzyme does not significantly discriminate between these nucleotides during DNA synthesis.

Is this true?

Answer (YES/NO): YES